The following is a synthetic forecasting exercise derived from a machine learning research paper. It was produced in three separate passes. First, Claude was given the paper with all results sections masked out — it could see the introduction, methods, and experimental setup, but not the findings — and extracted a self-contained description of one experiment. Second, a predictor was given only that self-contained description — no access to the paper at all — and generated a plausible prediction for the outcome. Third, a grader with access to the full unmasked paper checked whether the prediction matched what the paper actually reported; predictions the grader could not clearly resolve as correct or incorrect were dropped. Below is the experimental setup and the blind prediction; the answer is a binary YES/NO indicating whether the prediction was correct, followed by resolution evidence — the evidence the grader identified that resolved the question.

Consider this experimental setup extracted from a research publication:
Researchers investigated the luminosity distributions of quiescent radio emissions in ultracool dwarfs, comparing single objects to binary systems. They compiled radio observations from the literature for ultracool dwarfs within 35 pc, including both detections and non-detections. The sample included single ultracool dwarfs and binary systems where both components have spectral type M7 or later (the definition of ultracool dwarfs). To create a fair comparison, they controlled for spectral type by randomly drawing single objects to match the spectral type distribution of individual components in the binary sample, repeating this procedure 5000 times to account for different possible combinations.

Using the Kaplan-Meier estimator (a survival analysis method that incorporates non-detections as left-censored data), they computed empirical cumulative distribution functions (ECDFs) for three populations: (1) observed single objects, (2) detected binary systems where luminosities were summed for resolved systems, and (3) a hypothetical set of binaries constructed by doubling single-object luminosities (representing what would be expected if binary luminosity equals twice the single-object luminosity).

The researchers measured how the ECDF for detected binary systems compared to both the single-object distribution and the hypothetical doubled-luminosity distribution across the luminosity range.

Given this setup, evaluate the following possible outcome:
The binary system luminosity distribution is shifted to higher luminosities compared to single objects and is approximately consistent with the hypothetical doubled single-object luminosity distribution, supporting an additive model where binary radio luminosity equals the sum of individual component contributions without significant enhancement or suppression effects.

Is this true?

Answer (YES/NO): NO